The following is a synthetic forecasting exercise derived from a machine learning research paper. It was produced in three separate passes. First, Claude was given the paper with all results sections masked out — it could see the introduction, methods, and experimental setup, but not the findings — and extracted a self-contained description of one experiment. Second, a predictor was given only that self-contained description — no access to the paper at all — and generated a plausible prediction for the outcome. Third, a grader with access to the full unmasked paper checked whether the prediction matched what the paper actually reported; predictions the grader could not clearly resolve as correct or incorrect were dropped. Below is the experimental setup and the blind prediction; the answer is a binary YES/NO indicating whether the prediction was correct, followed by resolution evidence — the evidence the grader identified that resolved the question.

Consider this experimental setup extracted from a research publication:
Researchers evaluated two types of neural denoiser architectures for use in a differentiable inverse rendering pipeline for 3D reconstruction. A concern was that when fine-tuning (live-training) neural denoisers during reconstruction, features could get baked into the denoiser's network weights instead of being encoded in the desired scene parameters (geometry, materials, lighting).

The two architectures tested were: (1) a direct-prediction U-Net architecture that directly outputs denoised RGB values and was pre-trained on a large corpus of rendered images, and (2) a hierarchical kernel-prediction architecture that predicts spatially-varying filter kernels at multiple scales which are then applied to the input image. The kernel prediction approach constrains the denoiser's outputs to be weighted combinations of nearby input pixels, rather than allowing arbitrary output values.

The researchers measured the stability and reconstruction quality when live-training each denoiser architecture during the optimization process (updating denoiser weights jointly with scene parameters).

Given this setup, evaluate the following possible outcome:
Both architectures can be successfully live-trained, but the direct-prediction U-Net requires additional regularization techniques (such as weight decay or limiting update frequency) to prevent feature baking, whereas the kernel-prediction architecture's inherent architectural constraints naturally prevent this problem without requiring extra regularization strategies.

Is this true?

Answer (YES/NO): NO